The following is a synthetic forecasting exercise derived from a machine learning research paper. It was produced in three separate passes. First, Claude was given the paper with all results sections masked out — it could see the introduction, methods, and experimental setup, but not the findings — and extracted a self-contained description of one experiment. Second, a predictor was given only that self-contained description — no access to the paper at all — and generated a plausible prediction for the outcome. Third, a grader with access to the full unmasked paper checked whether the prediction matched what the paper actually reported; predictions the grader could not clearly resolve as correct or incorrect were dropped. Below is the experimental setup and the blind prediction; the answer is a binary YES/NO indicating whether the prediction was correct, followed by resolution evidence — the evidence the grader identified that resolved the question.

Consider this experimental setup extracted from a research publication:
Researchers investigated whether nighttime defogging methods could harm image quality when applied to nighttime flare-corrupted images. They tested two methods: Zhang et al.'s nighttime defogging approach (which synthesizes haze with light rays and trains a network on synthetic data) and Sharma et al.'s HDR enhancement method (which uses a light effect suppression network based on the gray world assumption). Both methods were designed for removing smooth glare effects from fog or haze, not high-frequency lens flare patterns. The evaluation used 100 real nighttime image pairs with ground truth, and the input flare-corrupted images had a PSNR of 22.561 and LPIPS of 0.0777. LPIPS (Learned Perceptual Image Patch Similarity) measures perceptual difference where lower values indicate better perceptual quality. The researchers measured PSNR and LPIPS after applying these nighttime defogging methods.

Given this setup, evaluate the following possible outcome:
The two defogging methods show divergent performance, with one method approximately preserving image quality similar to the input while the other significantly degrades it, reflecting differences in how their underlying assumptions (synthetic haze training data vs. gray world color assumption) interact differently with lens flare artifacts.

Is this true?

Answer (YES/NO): NO